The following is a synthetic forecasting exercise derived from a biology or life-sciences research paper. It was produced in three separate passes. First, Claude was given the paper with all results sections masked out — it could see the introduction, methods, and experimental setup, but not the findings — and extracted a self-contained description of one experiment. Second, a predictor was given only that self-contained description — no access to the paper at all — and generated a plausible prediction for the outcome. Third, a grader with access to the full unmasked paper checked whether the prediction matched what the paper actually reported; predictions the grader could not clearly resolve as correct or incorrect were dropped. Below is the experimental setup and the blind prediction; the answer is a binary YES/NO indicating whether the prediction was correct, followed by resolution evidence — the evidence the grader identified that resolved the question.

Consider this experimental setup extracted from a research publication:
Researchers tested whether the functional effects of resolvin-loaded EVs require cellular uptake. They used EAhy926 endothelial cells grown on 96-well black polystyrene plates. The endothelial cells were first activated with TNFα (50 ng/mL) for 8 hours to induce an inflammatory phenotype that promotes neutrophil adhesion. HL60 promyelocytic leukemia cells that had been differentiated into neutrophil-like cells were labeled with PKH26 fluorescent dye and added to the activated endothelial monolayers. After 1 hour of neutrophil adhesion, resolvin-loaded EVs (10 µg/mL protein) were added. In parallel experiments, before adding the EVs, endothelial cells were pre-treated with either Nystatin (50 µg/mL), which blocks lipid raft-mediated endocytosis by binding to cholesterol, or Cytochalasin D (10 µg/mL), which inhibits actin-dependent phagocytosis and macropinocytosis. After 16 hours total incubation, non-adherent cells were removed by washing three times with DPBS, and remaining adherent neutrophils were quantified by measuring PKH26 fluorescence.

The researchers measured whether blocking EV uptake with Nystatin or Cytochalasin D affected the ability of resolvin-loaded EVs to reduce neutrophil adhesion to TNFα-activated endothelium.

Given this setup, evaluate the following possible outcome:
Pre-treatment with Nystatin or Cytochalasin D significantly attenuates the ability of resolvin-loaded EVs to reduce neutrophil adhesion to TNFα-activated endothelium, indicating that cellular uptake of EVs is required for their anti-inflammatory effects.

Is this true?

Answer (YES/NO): YES